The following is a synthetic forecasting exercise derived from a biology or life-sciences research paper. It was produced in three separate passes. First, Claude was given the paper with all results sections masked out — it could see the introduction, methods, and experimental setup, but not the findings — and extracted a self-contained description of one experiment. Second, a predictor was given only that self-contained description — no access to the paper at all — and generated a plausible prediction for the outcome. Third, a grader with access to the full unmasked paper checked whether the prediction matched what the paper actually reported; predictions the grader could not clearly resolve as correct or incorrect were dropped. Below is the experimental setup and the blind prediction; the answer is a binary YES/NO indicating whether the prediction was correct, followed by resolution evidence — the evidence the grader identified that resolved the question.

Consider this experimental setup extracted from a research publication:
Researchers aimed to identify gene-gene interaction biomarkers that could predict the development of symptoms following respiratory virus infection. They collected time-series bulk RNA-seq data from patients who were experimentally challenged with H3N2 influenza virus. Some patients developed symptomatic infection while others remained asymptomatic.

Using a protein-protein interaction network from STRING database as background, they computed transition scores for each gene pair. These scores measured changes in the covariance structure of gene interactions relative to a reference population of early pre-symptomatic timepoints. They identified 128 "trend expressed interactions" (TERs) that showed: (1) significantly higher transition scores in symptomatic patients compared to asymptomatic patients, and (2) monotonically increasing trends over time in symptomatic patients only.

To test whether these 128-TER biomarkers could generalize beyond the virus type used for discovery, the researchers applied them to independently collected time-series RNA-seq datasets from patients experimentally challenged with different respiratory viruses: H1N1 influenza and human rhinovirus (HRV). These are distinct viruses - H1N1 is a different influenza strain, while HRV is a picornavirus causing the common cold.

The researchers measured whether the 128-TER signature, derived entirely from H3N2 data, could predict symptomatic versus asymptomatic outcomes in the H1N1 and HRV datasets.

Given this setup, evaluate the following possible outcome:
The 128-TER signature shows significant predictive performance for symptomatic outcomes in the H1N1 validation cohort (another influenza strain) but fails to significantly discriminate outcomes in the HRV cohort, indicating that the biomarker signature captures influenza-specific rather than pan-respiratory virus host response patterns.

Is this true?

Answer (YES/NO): NO